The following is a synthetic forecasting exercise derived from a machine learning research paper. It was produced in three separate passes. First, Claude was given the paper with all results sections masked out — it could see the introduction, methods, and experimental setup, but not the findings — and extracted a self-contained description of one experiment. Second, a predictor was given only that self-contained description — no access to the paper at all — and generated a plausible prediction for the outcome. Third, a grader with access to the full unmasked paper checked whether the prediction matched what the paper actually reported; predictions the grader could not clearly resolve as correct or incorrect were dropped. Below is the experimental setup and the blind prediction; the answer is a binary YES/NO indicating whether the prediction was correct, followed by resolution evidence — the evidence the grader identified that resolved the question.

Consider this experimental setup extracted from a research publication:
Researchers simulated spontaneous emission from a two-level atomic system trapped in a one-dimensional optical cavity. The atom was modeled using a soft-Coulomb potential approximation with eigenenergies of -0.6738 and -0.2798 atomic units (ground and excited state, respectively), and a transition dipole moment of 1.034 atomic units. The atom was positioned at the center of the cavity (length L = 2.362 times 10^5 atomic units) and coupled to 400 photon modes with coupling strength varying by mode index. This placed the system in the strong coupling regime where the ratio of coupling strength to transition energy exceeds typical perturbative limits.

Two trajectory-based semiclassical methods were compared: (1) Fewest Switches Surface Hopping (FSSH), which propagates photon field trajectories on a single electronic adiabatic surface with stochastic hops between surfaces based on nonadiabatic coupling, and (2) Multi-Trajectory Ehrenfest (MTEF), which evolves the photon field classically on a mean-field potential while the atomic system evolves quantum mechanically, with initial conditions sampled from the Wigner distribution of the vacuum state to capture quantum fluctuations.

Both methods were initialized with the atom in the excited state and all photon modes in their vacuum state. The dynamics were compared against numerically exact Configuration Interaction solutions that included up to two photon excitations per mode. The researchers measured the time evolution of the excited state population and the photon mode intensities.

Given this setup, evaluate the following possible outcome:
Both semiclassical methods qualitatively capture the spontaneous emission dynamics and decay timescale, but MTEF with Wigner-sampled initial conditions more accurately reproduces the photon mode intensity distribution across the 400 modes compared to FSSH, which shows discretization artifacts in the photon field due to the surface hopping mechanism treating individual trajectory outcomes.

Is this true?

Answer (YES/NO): NO